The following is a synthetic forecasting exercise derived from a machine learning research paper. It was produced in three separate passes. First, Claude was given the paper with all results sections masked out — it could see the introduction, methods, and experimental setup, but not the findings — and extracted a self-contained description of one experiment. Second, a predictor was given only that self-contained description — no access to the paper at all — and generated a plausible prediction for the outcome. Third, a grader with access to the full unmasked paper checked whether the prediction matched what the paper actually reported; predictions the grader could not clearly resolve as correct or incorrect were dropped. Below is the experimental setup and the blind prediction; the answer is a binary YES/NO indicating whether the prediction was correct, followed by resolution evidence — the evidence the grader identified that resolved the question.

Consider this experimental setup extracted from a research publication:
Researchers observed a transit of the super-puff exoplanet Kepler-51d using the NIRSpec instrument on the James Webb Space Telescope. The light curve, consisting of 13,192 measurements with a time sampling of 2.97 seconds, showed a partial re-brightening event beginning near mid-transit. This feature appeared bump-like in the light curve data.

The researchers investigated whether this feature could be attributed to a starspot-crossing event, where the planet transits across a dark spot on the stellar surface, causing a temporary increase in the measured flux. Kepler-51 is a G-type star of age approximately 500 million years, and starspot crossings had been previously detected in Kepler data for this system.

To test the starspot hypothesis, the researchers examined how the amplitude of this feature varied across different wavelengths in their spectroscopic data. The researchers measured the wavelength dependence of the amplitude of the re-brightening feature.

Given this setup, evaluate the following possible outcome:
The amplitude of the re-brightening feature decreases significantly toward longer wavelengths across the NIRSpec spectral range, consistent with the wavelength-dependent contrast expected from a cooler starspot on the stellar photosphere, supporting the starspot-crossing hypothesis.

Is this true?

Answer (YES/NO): YES